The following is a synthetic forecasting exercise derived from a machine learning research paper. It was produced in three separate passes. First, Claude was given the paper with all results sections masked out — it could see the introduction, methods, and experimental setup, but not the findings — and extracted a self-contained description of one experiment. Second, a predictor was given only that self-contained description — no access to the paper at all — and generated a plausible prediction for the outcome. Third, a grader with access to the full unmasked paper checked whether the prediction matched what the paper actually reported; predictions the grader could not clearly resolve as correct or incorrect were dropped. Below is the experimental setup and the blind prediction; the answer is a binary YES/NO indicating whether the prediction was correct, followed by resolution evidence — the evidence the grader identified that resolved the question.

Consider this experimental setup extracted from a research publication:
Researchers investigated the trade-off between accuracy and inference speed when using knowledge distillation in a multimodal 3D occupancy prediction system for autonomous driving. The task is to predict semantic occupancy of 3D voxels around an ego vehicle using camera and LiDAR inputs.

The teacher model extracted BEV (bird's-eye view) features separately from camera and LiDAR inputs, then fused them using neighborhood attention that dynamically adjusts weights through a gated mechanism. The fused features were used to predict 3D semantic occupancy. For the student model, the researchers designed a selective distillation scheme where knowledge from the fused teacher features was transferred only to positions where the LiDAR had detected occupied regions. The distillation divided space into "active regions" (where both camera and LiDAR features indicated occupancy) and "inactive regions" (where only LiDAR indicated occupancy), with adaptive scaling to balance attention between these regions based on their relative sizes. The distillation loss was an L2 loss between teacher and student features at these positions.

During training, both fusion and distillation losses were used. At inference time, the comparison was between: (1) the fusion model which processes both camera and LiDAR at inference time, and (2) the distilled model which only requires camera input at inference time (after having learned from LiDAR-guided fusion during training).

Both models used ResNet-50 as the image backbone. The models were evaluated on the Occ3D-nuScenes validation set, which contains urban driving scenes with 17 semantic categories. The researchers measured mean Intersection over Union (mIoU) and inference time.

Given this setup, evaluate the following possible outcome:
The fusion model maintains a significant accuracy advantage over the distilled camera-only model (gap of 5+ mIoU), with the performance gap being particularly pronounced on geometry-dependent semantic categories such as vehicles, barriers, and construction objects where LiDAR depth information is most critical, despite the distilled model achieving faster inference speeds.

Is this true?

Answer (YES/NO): NO